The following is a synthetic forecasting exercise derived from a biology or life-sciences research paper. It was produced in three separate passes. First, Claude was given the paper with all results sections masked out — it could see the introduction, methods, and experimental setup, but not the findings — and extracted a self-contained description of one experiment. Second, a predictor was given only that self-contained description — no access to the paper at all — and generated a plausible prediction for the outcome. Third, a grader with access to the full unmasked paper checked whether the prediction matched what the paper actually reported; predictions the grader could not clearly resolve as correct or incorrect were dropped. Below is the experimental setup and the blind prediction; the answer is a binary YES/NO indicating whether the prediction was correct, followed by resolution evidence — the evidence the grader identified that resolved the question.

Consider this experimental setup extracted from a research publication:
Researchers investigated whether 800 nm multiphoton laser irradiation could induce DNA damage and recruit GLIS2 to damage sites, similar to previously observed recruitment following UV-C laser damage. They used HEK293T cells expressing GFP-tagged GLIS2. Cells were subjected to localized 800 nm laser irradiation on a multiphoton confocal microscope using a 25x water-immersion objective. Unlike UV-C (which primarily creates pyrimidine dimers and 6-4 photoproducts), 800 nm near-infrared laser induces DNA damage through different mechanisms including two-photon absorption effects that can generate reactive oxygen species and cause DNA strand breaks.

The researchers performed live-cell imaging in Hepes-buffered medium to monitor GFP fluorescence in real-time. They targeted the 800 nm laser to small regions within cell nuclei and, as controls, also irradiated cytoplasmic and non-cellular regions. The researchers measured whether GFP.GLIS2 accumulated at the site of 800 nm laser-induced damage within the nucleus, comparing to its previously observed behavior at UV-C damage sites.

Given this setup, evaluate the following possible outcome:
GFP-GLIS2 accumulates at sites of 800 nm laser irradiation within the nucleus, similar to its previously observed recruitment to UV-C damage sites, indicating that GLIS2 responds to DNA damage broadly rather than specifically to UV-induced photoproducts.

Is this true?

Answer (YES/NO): YES